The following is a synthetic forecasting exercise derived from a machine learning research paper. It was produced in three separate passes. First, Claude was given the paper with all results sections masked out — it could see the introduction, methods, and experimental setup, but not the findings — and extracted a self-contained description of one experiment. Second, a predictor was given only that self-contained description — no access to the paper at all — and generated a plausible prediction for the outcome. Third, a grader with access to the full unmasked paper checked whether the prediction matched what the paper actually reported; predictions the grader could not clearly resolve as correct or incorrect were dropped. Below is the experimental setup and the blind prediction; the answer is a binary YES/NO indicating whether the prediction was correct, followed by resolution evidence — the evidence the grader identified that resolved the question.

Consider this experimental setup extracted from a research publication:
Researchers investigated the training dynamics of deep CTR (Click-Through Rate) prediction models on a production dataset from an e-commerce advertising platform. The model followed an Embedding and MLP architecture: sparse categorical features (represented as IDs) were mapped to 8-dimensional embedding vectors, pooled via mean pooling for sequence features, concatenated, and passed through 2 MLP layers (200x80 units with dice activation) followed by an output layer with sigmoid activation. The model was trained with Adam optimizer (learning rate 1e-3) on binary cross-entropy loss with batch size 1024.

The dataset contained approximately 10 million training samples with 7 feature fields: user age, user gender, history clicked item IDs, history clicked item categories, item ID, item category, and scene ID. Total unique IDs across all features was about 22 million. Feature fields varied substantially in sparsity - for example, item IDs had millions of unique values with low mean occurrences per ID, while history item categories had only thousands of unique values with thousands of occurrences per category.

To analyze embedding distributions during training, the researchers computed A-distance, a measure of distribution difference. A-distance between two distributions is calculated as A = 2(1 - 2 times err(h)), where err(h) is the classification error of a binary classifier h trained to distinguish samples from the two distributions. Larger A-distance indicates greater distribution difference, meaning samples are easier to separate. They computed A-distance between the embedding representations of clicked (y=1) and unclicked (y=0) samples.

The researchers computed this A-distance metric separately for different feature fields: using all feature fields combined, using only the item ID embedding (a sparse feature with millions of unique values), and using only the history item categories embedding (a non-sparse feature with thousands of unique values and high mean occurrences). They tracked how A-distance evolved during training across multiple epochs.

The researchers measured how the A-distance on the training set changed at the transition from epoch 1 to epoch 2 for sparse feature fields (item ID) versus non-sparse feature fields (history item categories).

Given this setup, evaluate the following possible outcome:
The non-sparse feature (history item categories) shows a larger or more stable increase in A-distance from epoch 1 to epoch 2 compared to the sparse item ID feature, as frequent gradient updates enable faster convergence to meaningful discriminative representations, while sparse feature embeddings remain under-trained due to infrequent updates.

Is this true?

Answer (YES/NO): NO